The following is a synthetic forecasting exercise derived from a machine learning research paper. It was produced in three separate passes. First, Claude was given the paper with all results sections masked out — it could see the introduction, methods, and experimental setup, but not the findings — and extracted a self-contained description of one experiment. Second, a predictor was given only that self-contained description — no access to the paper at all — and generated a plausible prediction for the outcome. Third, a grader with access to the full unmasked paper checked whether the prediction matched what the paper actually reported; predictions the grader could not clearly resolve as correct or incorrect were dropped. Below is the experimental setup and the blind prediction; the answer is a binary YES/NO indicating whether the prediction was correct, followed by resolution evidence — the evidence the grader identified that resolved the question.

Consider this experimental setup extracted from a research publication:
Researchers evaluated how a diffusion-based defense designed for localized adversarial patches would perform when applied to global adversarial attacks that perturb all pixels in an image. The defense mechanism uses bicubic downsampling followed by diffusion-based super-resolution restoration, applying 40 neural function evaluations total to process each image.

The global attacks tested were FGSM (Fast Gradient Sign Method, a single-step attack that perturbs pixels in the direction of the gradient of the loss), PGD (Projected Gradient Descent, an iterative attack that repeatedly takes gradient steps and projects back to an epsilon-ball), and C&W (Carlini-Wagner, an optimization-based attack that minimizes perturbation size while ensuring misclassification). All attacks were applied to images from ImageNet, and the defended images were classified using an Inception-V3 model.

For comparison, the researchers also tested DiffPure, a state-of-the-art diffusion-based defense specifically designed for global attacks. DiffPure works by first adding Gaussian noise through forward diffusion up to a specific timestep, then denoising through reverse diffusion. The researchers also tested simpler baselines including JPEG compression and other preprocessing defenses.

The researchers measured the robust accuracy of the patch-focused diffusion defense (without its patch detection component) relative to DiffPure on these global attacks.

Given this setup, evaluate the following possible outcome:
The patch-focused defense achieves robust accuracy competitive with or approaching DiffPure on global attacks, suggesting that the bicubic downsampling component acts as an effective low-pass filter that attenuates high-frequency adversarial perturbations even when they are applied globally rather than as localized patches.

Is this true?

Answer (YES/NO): NO